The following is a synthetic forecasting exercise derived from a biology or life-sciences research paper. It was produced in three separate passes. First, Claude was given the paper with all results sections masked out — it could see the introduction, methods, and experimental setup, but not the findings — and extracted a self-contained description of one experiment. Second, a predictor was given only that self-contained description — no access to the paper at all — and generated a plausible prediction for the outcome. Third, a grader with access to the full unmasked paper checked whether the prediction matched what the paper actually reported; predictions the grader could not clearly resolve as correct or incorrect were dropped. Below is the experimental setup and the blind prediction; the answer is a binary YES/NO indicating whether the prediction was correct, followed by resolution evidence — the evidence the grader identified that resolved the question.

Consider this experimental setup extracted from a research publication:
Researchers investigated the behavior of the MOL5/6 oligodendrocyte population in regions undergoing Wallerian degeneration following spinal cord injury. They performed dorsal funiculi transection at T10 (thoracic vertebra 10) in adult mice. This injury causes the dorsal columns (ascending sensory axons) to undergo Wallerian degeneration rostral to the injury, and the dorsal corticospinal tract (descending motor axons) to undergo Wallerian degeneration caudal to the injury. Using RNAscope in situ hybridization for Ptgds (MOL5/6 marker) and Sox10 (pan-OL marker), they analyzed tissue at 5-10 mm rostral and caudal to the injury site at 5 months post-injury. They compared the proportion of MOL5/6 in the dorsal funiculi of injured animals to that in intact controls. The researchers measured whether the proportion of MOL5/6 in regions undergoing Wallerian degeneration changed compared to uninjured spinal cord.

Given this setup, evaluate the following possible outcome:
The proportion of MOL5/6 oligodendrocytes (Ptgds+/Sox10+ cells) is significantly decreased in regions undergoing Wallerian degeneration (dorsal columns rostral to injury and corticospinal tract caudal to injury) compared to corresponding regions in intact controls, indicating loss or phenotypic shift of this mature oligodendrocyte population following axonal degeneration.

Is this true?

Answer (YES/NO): NO